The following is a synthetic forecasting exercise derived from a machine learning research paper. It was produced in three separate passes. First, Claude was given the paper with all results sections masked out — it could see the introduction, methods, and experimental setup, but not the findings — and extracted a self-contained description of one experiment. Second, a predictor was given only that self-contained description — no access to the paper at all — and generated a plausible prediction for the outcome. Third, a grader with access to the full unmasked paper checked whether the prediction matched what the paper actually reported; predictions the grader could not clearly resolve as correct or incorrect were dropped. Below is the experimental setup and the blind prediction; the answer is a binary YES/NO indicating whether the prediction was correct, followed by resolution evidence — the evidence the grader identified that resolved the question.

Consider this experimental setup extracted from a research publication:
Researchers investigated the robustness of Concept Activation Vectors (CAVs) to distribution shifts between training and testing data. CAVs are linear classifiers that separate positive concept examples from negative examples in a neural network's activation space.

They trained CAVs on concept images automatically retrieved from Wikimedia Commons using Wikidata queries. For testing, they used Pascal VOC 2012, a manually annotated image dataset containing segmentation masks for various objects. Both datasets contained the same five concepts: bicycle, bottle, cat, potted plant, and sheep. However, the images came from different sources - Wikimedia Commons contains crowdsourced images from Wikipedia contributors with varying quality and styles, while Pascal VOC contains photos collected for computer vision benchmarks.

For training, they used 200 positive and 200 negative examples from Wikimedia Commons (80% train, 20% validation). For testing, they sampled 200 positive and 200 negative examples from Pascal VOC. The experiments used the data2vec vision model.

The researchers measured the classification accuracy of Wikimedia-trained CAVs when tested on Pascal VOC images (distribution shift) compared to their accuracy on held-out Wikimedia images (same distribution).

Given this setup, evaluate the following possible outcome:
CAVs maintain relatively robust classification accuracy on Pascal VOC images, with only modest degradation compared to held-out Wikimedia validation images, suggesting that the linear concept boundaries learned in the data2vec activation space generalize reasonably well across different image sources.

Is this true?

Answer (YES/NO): YES